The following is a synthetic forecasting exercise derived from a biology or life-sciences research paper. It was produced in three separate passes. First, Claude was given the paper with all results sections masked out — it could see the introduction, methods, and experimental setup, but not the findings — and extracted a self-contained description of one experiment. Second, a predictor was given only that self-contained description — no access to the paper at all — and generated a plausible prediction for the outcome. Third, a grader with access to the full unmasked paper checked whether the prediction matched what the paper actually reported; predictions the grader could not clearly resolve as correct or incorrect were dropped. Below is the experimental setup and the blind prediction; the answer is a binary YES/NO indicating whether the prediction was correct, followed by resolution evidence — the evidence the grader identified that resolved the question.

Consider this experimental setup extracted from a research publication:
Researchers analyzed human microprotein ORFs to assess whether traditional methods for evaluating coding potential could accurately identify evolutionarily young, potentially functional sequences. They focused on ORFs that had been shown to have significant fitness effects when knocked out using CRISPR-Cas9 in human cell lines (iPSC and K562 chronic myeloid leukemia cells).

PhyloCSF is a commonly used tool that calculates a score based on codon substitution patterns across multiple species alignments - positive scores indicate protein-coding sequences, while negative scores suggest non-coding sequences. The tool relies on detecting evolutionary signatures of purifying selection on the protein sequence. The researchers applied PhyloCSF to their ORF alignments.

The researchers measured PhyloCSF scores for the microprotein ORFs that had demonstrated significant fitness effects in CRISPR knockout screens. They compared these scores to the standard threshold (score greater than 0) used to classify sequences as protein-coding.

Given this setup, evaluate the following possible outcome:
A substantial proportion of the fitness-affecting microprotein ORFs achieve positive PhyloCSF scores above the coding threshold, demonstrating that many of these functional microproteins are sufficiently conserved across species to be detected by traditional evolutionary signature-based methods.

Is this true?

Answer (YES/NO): NO